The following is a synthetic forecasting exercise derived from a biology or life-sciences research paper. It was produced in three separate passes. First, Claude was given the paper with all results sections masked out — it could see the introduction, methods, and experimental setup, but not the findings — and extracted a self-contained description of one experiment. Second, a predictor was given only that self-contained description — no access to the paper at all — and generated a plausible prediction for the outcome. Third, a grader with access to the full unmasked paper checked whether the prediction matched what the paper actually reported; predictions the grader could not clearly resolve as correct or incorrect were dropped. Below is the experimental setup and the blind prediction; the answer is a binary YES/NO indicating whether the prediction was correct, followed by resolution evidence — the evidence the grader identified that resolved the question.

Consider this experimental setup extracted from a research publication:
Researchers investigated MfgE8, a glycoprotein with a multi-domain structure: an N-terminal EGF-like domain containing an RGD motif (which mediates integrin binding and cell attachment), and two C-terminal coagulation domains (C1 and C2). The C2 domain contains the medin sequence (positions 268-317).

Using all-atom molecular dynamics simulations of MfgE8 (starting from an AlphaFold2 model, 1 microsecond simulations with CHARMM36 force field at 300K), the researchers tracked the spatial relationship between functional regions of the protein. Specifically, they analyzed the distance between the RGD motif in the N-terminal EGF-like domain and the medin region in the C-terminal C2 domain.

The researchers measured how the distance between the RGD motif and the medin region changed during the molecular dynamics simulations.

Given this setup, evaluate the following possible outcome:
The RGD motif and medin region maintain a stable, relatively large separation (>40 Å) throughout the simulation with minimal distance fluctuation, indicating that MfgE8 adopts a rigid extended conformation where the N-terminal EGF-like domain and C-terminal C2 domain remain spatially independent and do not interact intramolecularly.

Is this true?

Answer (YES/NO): NO